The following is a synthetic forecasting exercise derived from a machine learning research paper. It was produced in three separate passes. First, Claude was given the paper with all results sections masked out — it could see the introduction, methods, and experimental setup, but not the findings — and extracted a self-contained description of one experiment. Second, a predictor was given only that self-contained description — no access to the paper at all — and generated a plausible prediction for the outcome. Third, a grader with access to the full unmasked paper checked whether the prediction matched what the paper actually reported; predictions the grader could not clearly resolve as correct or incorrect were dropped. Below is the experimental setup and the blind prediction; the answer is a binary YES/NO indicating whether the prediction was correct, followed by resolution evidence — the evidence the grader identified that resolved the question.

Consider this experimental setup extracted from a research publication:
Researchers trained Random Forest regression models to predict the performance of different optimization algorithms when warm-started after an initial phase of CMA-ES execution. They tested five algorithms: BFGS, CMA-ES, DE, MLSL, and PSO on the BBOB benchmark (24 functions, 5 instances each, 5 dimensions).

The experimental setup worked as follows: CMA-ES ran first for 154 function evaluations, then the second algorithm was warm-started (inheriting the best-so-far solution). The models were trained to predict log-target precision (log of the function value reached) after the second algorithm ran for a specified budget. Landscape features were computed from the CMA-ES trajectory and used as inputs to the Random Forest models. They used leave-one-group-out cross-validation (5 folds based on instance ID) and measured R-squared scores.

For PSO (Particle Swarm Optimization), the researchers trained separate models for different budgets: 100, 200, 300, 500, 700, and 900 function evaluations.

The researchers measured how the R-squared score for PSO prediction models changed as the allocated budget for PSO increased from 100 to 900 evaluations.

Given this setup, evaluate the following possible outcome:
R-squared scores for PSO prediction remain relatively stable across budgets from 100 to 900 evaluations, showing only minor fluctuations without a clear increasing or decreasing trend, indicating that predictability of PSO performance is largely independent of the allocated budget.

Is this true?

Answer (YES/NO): NO